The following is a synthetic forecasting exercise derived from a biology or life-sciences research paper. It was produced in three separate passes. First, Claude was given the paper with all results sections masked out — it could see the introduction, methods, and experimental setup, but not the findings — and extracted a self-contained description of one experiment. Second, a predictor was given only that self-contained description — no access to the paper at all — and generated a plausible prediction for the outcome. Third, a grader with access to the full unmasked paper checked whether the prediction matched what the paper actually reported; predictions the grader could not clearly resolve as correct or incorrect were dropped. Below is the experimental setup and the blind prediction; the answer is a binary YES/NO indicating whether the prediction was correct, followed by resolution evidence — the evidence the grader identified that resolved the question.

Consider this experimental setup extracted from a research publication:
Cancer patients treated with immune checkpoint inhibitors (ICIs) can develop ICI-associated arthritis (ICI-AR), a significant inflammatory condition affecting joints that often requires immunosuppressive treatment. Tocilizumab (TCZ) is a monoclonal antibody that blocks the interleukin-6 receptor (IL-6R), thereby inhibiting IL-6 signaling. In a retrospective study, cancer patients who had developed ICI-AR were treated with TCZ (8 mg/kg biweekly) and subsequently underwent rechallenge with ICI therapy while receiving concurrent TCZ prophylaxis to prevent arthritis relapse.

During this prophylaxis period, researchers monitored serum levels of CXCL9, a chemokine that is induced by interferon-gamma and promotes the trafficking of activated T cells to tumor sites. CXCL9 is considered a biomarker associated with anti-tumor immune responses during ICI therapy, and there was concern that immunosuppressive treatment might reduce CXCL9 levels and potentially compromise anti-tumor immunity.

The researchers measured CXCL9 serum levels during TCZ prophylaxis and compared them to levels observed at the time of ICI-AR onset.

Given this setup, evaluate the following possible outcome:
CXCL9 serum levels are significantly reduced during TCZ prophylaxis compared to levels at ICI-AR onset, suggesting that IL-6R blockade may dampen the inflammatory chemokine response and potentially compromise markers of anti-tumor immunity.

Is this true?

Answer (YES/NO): NO